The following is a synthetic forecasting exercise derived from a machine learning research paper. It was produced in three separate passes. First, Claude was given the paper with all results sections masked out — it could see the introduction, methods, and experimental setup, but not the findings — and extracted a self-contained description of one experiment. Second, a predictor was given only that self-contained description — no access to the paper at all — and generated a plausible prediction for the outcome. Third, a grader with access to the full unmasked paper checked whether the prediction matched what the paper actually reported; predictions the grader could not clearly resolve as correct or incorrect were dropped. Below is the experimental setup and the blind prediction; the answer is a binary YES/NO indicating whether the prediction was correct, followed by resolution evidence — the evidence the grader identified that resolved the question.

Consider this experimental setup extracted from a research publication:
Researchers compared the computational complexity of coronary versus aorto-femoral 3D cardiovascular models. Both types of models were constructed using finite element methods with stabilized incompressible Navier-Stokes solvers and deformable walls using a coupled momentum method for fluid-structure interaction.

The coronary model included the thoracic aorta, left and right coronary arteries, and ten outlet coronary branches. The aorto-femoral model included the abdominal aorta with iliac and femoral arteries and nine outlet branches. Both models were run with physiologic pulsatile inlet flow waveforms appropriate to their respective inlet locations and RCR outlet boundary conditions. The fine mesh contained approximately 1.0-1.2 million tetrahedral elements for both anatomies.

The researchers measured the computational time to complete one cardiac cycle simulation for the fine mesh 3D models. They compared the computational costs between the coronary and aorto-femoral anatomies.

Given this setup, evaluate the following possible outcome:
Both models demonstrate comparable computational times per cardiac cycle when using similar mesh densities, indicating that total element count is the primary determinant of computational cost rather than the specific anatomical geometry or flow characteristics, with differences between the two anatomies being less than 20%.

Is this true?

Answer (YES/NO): NO